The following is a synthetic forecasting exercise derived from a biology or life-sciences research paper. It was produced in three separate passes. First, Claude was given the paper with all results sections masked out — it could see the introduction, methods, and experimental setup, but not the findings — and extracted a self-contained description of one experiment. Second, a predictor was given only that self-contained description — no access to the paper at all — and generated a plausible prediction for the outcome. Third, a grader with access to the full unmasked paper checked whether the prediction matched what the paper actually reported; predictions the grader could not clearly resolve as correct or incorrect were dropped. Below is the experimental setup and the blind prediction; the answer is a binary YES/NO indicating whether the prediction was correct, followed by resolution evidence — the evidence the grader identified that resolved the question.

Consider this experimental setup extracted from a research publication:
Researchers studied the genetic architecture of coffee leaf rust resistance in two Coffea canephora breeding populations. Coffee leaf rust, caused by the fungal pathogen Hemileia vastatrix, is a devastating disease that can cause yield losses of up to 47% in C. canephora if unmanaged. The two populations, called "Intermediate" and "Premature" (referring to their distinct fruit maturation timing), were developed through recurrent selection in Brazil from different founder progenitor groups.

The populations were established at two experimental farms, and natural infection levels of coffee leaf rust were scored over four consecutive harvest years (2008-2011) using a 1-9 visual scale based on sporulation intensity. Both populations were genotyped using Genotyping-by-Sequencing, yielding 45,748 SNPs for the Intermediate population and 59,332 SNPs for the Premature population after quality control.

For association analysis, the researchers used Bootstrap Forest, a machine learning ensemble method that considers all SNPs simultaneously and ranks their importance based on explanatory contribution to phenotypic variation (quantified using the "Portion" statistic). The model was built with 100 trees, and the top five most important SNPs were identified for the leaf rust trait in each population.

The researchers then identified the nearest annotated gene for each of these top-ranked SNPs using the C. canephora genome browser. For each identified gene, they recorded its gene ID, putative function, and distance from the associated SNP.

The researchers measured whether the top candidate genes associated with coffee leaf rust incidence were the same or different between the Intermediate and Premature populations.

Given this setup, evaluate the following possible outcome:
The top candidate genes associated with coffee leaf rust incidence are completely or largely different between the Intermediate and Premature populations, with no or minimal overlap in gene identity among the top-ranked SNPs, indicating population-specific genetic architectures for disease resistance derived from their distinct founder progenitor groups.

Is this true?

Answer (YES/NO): YES